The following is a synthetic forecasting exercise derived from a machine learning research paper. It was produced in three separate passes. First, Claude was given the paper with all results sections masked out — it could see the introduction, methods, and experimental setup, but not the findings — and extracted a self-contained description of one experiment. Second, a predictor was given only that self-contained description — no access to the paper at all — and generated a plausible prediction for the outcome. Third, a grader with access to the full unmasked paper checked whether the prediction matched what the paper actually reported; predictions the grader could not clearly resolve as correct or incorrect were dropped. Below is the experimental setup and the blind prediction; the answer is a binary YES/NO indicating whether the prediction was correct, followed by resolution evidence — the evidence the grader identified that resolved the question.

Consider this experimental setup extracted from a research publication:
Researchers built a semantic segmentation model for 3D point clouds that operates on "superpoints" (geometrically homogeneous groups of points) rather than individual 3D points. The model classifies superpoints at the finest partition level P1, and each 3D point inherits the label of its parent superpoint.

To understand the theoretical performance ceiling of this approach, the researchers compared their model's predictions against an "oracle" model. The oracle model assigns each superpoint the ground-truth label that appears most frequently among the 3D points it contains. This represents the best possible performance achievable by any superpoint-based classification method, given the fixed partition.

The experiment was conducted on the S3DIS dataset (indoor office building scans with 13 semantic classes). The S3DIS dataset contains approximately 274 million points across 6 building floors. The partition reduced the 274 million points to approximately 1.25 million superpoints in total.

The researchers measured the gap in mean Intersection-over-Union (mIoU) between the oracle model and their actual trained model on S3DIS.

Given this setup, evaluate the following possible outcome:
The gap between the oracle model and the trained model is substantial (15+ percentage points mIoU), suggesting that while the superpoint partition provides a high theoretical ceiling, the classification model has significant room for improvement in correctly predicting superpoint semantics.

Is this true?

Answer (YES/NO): YES